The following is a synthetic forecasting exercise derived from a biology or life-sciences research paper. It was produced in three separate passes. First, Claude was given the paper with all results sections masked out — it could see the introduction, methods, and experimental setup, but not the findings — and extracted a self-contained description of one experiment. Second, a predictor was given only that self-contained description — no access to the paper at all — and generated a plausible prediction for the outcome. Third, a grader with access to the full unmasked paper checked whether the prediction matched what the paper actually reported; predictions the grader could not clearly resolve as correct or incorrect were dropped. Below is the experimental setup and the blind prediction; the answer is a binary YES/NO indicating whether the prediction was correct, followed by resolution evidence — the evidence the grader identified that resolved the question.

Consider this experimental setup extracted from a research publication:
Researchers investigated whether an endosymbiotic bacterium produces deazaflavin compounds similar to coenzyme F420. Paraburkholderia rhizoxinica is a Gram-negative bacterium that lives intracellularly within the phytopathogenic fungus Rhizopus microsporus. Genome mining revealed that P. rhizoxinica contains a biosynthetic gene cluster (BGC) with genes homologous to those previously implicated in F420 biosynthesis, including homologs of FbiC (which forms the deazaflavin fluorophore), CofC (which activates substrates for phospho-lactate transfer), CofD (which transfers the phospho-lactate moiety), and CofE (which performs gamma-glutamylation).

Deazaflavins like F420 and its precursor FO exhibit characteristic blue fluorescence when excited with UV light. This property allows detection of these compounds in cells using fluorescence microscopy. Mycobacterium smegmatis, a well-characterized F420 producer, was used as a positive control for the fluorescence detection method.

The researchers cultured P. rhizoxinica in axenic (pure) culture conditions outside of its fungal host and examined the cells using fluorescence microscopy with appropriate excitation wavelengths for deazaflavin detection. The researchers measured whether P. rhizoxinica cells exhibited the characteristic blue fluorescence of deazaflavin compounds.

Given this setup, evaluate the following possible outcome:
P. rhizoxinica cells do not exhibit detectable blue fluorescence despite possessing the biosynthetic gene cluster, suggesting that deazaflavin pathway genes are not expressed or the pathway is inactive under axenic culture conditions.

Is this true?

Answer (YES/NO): NO